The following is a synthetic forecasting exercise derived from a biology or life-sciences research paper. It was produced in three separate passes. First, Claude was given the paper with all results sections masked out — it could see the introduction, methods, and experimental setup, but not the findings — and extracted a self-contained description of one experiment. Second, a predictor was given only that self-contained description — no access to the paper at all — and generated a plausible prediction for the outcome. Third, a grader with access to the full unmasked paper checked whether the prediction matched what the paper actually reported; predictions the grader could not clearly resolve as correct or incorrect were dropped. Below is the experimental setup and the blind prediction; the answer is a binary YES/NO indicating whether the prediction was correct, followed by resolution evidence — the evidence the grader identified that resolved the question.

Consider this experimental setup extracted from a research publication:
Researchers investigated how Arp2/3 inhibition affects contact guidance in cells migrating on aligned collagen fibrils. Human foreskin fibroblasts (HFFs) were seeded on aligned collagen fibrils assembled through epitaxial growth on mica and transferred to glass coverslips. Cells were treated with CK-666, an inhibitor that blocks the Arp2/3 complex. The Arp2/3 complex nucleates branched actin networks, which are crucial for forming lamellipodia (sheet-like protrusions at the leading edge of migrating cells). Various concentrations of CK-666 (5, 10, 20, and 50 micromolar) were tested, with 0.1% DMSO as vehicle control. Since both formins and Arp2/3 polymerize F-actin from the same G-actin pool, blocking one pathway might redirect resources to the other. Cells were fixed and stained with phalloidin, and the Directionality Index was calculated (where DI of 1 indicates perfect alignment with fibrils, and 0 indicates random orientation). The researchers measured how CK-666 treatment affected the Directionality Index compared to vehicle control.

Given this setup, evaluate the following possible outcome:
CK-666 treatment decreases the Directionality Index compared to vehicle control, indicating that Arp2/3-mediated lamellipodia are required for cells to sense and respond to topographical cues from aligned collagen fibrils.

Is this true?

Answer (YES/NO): NO